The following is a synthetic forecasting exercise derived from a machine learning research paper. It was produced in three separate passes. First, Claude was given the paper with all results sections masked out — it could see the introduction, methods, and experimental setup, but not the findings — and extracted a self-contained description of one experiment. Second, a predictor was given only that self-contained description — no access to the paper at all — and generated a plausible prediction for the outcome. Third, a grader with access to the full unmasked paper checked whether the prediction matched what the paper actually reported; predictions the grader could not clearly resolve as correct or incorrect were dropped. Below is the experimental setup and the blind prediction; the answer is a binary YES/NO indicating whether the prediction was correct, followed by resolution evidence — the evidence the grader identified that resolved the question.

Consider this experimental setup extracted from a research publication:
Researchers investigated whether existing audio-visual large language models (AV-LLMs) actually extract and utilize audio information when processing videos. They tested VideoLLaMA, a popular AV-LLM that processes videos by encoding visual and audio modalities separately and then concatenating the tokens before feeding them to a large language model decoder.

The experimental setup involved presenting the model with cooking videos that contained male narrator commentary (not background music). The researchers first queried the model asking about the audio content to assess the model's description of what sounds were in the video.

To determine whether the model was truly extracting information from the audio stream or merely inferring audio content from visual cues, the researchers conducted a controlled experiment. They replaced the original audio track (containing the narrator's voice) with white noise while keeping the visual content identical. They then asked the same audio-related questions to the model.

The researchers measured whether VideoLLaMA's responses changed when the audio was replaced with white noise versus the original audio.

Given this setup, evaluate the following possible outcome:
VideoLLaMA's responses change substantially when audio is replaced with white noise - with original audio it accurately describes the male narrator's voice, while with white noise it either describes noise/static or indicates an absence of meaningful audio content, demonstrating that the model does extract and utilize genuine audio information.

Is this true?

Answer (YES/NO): NO